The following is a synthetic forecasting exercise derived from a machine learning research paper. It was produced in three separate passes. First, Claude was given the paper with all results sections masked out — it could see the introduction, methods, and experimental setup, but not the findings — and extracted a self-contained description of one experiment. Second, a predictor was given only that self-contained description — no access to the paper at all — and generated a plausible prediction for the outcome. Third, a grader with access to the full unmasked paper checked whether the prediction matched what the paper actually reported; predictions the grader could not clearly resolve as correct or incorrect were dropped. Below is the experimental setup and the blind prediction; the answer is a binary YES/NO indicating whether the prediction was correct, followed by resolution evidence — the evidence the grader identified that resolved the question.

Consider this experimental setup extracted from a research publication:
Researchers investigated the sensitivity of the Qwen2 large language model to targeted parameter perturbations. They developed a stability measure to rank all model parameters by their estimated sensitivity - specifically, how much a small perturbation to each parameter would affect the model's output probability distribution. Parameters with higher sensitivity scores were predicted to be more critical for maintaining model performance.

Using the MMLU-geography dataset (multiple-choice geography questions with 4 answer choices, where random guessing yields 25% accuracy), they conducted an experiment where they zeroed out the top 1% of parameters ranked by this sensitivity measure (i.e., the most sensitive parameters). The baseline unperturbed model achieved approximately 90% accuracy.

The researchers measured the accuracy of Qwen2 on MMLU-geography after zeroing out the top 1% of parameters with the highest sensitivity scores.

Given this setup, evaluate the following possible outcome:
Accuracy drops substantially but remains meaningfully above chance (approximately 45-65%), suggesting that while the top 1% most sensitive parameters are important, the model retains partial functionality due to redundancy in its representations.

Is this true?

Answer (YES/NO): NO